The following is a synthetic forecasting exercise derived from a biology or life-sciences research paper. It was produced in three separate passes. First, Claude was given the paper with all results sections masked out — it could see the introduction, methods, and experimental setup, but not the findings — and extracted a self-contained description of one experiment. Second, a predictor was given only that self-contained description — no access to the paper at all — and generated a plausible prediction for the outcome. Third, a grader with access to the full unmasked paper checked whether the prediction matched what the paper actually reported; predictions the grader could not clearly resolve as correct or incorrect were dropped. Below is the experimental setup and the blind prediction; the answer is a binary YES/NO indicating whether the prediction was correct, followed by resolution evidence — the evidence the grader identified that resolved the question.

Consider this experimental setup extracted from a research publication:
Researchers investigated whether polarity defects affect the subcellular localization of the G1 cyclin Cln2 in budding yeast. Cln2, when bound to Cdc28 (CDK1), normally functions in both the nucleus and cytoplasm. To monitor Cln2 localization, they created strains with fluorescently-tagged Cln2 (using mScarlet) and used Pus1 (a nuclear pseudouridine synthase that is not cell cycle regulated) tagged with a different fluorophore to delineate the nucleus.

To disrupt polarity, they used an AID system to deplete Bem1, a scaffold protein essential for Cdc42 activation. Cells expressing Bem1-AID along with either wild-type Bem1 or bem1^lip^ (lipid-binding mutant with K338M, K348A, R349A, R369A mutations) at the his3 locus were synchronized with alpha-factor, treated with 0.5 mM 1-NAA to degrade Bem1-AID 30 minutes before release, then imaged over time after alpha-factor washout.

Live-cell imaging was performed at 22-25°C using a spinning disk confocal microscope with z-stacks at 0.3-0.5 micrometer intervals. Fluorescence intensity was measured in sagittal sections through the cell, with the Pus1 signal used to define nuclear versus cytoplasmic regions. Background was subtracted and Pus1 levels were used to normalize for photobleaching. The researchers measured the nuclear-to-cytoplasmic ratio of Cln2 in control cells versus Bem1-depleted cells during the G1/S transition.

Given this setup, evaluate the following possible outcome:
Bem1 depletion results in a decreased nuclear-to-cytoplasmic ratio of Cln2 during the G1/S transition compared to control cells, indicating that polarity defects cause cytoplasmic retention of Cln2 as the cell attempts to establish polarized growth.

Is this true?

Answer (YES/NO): YES